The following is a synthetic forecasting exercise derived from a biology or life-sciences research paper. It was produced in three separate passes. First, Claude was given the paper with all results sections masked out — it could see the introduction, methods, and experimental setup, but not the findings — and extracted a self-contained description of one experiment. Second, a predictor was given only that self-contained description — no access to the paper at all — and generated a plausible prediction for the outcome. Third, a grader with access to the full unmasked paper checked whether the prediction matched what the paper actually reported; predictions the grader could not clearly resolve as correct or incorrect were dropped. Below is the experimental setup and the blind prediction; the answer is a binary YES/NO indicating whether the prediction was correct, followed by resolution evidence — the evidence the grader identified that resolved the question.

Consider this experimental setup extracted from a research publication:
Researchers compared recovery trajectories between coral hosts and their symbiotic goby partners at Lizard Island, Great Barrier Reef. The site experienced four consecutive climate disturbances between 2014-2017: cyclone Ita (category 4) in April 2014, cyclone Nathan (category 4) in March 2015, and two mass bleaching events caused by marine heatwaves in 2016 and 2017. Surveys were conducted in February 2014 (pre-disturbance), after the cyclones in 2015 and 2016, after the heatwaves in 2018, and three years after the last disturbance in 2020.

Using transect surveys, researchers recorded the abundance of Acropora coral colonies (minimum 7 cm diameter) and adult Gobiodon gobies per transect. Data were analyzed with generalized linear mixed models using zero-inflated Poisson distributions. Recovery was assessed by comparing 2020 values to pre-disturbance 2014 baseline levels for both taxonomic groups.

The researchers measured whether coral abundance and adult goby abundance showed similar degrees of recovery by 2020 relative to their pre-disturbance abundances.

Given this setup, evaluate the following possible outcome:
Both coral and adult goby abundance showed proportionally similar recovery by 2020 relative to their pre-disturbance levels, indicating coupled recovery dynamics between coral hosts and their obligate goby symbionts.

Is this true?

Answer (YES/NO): NO